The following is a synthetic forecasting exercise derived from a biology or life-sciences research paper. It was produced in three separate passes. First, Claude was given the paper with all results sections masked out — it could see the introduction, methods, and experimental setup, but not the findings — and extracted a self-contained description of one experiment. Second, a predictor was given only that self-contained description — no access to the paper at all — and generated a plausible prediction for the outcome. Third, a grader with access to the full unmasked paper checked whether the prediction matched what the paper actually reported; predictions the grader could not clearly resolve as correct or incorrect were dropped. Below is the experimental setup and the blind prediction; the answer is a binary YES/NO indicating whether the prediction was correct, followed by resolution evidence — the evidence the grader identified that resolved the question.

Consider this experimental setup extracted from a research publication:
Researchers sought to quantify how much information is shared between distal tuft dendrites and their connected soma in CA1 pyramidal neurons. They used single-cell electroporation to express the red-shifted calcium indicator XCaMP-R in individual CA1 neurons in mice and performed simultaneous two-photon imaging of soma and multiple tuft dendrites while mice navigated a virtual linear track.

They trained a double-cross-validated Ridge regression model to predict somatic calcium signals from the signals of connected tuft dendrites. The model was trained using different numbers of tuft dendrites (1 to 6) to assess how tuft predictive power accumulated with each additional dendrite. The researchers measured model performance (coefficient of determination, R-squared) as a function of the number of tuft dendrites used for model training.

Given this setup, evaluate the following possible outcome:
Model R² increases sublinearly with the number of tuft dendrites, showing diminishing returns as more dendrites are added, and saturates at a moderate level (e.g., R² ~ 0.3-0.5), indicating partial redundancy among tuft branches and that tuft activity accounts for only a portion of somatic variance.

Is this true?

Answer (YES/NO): NO